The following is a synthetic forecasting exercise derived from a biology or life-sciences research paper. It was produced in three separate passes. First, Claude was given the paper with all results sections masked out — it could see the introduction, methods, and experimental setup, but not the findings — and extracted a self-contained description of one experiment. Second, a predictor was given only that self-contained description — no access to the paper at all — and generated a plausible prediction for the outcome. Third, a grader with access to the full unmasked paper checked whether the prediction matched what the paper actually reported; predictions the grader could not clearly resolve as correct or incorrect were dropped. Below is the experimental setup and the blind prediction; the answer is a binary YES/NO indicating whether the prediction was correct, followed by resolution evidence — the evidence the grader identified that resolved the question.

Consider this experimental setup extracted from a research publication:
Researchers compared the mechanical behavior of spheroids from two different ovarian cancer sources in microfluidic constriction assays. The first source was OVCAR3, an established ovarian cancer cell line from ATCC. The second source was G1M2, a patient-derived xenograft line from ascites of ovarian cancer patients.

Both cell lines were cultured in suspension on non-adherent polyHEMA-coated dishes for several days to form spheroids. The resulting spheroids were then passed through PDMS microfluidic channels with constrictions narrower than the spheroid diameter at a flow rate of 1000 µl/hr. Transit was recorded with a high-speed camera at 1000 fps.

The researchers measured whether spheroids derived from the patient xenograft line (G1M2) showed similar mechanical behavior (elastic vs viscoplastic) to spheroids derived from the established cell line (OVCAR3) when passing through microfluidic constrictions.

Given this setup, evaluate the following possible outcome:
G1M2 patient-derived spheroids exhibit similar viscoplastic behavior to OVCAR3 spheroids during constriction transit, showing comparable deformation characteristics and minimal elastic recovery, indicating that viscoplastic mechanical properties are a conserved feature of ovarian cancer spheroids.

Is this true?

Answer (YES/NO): NO